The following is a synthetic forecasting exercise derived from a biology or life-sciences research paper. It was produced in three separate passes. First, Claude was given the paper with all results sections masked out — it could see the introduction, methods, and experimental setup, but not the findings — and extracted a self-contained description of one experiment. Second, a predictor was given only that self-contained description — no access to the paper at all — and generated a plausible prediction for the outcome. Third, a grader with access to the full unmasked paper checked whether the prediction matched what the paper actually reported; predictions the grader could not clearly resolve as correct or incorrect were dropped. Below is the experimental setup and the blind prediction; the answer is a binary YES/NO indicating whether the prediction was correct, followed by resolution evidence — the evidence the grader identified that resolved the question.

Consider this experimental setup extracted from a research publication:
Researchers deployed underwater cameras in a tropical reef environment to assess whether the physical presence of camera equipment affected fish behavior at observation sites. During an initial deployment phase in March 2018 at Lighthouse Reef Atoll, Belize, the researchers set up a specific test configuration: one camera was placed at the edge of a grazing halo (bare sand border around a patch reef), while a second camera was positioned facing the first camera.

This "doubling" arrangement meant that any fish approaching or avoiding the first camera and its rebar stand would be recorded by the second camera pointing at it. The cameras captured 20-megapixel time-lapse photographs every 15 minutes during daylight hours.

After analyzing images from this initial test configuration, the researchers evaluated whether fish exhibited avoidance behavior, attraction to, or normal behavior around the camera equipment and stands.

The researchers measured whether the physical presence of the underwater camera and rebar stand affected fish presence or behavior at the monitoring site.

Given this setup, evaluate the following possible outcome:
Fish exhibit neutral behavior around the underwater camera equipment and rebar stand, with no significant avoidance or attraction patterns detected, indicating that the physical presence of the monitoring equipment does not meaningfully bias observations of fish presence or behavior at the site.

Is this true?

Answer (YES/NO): YES